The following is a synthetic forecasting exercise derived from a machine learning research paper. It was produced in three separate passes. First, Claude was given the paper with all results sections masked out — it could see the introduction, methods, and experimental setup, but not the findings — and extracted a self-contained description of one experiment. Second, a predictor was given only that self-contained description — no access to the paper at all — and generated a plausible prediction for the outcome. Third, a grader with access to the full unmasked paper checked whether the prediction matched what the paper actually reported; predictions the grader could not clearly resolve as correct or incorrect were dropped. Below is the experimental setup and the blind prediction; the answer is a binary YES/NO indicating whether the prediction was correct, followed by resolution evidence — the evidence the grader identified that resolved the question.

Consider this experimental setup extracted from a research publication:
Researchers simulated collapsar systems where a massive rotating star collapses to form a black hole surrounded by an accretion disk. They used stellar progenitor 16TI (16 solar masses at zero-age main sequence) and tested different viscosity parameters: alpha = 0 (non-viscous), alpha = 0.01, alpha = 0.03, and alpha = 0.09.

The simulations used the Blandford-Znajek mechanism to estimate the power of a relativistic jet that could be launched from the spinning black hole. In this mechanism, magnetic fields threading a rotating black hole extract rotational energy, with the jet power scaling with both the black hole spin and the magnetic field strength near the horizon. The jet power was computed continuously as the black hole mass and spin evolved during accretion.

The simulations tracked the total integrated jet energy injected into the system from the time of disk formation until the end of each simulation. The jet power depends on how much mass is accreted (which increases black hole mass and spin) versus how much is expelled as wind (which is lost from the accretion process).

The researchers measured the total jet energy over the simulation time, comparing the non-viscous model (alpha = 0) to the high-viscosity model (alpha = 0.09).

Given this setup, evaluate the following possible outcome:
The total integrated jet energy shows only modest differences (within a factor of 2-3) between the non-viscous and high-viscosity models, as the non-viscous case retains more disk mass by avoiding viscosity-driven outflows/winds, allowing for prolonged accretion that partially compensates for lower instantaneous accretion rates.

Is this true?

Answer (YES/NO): NO